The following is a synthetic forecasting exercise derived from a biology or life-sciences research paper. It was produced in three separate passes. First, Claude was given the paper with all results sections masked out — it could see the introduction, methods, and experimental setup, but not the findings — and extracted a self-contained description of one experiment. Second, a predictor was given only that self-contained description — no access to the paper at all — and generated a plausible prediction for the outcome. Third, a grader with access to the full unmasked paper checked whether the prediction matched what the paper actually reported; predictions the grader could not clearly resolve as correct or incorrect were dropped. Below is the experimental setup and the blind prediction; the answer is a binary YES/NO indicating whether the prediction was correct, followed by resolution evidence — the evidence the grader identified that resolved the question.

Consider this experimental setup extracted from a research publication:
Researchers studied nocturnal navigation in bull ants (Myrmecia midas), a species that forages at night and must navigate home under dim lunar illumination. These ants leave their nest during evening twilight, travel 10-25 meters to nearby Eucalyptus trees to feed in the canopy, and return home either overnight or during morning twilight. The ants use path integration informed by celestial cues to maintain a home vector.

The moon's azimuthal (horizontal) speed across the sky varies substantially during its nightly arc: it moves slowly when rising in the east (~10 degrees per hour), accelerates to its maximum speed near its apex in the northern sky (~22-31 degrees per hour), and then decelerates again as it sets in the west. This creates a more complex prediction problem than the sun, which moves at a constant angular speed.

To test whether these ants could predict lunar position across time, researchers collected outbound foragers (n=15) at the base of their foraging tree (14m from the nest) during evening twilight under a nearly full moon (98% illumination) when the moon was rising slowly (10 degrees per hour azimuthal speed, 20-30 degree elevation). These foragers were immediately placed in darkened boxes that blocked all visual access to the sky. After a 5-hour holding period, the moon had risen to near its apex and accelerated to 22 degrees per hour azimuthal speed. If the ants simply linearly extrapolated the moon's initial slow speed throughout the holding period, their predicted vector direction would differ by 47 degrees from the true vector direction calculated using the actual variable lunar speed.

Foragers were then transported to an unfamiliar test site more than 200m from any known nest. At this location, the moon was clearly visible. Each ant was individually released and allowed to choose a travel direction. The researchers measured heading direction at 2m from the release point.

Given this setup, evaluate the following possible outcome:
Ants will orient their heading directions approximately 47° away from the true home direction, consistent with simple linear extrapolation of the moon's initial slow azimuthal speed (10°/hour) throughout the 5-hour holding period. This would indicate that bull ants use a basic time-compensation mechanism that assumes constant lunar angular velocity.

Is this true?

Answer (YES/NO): NO